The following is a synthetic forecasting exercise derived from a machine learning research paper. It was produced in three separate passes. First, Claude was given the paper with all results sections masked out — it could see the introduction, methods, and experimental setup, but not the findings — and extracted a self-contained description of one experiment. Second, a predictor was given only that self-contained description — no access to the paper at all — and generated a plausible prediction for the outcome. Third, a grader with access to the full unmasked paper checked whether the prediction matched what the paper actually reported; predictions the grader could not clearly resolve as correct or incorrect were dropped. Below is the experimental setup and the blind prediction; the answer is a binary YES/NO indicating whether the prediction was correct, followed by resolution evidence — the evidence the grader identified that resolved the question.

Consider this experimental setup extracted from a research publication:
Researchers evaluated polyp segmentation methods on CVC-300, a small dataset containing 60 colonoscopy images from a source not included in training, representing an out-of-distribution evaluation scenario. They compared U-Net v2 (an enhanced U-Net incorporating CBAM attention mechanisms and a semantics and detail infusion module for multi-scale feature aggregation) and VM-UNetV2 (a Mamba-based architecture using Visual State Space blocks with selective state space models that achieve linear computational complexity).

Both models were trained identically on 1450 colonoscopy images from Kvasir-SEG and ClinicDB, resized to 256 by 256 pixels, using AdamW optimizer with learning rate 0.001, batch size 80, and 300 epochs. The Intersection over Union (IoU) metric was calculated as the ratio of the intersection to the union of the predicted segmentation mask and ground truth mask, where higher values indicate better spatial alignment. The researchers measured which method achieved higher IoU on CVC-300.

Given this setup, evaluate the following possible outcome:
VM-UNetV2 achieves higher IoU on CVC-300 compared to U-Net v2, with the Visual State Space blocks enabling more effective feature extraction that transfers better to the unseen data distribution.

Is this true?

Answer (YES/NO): NO